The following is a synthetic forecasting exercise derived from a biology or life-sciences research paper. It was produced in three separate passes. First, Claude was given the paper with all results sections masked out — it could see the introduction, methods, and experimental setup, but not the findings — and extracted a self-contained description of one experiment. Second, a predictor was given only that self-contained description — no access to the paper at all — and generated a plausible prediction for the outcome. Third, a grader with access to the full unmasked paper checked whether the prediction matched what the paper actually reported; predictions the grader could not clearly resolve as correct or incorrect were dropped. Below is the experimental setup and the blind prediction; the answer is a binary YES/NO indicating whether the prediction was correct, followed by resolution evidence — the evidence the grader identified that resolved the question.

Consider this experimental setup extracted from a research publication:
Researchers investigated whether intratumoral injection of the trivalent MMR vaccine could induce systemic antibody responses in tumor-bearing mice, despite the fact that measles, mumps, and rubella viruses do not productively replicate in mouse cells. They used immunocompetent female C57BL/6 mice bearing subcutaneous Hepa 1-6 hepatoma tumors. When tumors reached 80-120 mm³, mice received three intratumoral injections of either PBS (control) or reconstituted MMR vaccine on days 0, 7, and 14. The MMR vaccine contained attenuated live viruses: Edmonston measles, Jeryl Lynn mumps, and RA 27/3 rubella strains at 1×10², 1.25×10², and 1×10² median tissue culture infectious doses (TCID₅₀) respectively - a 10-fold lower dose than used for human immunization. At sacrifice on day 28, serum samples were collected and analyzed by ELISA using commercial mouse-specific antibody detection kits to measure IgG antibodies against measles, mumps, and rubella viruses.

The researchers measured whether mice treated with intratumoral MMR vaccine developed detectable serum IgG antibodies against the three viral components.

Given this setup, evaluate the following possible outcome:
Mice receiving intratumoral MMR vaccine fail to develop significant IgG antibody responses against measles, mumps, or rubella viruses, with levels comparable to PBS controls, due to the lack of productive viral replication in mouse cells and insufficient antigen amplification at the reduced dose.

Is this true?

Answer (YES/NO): NO